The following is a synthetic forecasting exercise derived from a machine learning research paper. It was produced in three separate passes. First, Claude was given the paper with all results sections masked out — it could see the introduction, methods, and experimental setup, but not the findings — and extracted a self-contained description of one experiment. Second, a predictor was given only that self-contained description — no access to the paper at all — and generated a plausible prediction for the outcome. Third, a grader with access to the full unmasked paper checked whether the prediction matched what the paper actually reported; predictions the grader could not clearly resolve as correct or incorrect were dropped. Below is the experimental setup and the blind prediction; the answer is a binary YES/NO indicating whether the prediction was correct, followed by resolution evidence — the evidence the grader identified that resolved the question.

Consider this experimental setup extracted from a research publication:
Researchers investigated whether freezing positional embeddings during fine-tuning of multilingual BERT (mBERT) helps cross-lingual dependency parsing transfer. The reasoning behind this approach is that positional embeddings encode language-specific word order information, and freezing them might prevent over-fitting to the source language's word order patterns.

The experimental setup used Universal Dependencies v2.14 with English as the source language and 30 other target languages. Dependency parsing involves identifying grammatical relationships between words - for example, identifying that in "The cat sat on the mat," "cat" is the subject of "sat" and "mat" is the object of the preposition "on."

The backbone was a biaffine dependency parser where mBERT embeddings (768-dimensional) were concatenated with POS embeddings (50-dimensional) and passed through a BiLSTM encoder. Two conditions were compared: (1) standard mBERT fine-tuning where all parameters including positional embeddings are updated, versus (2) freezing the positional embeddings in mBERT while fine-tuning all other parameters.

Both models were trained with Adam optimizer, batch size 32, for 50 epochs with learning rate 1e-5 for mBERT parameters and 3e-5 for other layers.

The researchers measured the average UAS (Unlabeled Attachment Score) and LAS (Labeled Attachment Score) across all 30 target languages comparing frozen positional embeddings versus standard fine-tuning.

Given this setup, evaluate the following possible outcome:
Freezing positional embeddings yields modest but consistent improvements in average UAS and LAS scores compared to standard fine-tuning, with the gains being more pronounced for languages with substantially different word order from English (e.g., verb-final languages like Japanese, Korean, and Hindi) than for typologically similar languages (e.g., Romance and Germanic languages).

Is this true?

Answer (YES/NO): NO